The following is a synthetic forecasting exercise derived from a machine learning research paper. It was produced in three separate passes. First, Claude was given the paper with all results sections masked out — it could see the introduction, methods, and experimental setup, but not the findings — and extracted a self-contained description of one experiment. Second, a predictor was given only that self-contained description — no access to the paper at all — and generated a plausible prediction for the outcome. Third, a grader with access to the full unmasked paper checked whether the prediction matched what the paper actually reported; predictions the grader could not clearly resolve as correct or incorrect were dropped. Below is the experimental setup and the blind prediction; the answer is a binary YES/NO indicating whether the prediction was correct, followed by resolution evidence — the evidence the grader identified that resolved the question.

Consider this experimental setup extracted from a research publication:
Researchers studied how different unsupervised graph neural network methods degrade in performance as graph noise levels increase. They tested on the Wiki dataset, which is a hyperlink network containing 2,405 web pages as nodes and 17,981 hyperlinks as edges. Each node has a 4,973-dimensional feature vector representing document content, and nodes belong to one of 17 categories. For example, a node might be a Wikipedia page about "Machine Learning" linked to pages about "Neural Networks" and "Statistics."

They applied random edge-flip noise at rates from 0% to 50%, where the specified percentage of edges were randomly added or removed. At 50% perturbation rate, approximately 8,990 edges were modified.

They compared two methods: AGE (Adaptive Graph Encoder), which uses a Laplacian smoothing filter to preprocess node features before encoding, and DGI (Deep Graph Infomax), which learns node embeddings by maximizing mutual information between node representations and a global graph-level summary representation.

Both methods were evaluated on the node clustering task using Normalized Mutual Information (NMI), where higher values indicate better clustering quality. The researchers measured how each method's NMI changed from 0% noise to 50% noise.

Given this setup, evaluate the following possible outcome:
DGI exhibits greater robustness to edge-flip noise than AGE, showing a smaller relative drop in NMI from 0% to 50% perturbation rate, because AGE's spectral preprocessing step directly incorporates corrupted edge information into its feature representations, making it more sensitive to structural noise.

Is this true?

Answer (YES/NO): NO